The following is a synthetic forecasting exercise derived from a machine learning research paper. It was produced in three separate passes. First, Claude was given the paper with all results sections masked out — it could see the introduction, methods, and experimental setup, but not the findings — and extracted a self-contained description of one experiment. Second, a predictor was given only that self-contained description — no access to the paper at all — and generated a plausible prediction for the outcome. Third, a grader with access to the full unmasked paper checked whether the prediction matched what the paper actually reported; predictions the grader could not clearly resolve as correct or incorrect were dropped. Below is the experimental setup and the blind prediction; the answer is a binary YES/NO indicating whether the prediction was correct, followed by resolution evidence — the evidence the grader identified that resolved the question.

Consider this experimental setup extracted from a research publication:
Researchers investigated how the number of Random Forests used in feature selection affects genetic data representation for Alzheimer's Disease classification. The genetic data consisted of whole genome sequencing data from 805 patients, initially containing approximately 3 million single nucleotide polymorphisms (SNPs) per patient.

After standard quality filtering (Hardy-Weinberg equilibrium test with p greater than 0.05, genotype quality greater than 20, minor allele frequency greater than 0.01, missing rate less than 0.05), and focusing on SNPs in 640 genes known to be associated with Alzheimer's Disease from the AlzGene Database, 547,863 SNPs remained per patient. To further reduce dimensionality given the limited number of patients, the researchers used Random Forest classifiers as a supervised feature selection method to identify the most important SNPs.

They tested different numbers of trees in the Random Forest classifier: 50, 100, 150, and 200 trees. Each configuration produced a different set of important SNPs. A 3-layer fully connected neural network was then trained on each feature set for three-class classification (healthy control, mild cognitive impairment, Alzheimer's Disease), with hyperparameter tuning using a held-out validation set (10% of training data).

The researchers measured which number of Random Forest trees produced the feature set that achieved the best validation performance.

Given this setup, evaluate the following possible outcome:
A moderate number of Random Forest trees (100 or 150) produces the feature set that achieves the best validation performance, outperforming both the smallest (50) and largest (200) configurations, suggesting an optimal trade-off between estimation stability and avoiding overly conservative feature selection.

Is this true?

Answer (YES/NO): YES